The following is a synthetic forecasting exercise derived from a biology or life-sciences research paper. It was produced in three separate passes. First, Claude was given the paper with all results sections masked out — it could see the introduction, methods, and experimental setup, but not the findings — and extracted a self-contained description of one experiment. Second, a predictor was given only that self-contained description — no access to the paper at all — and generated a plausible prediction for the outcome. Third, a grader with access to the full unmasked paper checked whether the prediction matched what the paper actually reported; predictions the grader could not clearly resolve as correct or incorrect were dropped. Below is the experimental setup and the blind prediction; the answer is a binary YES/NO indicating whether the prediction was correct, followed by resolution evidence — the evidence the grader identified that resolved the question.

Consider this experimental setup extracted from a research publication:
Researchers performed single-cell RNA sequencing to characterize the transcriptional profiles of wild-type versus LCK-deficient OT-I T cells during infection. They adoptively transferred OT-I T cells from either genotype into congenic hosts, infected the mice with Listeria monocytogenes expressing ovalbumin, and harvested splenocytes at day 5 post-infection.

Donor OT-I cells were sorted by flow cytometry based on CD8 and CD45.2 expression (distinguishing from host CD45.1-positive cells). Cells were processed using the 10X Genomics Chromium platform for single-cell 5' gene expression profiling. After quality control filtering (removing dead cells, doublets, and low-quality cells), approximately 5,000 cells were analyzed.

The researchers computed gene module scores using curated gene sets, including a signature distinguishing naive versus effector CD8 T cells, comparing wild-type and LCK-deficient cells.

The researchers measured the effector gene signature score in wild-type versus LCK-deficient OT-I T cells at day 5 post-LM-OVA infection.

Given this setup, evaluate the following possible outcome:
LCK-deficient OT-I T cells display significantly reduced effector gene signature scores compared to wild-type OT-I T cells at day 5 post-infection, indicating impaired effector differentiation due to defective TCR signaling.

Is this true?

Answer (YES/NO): NO